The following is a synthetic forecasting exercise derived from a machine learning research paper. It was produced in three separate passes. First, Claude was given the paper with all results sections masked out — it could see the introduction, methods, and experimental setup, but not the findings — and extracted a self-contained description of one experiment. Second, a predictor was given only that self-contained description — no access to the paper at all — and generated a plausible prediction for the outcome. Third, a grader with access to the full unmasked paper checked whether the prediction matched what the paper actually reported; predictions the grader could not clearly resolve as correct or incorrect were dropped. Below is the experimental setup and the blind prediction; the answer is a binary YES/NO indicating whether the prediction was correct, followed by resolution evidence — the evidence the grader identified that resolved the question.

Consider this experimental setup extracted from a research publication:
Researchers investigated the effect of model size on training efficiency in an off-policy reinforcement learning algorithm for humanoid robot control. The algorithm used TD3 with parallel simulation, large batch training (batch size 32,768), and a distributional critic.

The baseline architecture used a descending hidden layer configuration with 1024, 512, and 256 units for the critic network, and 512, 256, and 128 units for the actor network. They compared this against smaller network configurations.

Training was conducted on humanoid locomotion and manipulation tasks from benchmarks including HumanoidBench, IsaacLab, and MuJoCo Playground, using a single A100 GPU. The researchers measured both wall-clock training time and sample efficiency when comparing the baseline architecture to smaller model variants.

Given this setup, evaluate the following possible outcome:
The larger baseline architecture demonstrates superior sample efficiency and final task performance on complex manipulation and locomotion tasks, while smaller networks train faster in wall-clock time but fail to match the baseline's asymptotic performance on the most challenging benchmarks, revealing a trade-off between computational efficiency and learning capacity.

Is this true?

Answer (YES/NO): NO